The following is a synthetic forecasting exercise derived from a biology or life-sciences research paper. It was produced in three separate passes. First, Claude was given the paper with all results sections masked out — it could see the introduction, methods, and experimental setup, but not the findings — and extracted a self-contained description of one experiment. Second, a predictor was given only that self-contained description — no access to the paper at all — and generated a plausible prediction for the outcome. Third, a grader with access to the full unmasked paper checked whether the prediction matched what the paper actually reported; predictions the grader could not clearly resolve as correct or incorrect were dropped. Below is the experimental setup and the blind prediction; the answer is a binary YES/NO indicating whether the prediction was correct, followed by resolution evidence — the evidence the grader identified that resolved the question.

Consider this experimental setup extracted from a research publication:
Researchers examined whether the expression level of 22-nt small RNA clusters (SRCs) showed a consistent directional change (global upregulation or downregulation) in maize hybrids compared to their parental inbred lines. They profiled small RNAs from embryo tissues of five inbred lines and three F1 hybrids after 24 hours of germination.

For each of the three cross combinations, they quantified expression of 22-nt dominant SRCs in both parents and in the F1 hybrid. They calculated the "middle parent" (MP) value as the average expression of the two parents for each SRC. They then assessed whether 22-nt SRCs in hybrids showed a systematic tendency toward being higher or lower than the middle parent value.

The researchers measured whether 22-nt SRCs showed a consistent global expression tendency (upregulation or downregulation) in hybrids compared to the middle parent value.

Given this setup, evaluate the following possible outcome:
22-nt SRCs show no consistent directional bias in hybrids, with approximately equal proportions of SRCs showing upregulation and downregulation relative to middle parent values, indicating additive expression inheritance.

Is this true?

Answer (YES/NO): NO